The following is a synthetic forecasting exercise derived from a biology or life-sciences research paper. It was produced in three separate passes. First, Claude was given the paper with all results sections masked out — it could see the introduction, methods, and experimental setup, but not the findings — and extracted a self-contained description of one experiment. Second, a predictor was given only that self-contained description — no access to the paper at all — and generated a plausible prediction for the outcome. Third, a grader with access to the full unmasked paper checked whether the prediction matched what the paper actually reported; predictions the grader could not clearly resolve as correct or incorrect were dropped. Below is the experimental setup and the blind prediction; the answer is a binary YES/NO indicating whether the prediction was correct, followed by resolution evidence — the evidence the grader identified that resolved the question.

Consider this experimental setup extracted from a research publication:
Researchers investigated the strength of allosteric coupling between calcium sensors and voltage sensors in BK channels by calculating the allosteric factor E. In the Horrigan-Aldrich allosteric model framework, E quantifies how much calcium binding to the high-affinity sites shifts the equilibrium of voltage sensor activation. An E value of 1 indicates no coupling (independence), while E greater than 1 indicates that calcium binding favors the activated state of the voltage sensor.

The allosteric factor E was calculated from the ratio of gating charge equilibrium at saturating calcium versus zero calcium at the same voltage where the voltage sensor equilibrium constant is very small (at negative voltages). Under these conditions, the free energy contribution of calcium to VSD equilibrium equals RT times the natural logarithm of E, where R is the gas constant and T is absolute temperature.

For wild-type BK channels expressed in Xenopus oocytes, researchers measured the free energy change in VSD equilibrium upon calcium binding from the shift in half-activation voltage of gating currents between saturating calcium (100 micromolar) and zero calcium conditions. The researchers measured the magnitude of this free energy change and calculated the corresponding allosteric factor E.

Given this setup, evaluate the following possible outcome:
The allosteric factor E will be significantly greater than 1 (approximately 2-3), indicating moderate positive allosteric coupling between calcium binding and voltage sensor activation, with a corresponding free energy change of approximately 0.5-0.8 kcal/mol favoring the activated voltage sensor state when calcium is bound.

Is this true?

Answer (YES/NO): NO